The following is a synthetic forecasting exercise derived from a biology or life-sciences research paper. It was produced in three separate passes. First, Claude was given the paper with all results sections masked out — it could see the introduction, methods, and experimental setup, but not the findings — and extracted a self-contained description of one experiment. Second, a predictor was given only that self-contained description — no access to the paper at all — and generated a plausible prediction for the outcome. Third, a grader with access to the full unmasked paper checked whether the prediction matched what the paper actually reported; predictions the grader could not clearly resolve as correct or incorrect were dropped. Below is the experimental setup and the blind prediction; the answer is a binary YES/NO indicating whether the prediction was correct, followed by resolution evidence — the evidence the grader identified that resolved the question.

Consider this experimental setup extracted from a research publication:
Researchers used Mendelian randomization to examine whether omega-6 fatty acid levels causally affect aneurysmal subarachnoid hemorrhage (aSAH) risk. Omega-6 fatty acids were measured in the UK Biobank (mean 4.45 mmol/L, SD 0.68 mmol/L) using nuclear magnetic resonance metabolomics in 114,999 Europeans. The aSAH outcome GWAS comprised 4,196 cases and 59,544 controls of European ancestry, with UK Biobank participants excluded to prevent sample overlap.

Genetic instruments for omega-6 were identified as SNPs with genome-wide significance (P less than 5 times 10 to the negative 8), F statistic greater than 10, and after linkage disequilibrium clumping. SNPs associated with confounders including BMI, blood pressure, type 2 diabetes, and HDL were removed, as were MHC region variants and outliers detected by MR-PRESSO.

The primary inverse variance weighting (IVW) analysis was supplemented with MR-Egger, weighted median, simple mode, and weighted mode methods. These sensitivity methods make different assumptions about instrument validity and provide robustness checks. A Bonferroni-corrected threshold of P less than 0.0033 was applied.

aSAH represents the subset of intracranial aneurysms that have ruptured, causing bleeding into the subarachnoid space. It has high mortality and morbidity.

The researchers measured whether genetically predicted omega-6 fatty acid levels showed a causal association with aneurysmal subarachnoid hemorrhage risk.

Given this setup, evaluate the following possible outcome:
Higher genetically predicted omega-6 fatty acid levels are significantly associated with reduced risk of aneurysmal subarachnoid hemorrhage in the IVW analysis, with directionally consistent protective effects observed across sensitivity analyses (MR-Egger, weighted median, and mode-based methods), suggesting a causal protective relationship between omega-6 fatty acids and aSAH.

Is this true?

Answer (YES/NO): NO